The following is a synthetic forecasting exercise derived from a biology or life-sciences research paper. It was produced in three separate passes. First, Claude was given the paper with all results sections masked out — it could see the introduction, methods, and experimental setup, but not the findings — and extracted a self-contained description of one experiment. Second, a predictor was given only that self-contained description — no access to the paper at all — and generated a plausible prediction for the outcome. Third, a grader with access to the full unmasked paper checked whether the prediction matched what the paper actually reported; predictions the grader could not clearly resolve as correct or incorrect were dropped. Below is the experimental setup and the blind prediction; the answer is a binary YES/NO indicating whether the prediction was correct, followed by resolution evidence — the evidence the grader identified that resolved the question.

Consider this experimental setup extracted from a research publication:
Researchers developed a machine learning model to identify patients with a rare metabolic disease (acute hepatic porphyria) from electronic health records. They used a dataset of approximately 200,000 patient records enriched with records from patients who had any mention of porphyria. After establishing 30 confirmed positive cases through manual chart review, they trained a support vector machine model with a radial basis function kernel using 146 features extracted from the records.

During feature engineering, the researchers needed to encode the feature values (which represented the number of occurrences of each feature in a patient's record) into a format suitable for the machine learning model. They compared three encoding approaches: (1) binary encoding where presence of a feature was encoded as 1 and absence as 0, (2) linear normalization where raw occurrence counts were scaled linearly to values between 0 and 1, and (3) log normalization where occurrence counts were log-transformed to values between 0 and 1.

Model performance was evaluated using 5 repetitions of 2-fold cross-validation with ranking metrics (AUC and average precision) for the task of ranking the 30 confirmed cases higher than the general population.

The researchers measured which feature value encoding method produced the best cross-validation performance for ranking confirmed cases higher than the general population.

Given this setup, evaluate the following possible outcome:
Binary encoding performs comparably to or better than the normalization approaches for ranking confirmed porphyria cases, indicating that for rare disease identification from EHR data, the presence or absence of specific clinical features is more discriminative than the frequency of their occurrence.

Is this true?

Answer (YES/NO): NO